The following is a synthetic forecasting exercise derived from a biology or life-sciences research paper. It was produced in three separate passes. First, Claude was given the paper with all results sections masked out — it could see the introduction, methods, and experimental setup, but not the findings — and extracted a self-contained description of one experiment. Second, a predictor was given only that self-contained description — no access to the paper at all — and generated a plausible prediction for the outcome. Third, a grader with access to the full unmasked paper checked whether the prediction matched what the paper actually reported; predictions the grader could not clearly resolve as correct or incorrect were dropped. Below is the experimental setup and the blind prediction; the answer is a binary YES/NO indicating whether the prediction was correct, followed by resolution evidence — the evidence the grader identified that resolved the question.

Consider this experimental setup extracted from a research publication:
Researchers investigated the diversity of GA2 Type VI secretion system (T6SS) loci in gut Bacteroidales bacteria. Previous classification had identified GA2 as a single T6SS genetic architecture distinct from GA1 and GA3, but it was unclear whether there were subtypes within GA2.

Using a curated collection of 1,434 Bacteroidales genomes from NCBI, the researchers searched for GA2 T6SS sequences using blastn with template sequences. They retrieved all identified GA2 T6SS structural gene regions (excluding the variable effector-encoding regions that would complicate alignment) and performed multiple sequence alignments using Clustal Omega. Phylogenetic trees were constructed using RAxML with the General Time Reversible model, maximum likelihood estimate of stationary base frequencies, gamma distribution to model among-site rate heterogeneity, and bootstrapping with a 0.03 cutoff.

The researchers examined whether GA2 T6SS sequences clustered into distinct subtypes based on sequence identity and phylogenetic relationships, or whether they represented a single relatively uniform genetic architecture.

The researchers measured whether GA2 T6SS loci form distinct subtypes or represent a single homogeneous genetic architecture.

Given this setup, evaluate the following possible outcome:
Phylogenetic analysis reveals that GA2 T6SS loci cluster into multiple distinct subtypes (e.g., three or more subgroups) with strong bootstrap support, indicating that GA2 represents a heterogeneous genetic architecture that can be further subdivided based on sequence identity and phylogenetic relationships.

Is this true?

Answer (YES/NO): YES